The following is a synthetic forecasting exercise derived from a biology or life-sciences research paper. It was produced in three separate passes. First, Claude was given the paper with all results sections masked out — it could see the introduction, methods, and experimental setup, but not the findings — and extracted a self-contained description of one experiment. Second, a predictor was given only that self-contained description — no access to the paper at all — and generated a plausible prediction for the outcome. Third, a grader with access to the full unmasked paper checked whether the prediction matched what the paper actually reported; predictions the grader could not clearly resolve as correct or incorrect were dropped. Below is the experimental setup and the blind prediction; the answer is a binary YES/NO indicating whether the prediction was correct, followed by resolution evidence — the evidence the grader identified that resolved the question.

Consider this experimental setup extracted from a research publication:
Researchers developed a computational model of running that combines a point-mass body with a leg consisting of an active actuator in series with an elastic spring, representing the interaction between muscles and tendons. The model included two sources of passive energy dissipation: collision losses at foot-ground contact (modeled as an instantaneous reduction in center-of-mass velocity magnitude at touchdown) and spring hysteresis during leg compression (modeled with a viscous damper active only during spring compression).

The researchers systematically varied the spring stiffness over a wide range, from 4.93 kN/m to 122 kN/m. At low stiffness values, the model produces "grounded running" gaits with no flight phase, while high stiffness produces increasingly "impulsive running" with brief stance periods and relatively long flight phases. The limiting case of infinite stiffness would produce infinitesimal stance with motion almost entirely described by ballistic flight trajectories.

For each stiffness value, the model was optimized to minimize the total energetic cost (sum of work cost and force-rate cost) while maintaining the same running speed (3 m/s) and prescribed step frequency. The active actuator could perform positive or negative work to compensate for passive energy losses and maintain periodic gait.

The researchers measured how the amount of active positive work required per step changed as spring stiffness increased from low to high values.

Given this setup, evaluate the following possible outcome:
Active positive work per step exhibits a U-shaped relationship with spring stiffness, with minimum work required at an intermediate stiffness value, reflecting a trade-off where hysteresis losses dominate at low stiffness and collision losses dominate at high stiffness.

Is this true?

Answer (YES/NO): NO